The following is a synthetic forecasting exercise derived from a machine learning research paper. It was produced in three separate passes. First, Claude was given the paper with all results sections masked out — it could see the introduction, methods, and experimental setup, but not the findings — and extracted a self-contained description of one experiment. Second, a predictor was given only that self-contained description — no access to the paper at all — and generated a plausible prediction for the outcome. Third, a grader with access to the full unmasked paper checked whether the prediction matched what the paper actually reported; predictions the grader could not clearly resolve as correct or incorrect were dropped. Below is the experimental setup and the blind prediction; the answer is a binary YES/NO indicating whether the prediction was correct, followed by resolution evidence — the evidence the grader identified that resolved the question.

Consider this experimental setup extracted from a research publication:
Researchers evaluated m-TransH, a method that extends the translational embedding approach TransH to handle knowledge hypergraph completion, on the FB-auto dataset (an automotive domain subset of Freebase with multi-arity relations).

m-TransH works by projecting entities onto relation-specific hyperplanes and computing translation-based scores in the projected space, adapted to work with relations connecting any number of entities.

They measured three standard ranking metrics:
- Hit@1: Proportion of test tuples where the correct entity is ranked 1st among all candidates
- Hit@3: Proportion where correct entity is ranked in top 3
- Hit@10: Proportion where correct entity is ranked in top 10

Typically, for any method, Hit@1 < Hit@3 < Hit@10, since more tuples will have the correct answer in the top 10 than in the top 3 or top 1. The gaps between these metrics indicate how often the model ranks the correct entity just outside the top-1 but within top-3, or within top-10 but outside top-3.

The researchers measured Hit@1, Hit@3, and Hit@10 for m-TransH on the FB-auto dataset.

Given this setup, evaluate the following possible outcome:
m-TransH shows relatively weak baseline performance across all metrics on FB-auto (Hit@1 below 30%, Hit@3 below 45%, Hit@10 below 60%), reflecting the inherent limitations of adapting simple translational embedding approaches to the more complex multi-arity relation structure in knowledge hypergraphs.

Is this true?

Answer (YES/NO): NO